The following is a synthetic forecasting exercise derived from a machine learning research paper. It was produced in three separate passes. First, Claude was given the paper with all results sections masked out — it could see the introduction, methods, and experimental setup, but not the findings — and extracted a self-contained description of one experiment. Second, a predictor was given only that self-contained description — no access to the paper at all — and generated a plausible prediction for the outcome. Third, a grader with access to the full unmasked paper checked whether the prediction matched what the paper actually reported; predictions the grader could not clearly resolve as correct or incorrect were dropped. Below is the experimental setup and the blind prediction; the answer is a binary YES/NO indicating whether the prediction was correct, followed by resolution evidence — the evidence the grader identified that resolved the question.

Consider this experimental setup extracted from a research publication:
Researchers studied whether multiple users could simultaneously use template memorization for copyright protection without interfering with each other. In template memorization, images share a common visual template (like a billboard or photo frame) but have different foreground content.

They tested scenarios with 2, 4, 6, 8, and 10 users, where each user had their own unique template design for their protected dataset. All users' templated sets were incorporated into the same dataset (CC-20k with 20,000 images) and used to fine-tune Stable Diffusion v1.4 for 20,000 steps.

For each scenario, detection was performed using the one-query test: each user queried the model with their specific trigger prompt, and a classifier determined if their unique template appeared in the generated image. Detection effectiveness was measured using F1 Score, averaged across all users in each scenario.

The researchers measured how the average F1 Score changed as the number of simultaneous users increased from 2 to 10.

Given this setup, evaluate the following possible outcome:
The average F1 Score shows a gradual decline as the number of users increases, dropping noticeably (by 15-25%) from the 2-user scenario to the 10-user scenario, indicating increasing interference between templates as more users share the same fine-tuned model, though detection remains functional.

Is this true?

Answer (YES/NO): NO